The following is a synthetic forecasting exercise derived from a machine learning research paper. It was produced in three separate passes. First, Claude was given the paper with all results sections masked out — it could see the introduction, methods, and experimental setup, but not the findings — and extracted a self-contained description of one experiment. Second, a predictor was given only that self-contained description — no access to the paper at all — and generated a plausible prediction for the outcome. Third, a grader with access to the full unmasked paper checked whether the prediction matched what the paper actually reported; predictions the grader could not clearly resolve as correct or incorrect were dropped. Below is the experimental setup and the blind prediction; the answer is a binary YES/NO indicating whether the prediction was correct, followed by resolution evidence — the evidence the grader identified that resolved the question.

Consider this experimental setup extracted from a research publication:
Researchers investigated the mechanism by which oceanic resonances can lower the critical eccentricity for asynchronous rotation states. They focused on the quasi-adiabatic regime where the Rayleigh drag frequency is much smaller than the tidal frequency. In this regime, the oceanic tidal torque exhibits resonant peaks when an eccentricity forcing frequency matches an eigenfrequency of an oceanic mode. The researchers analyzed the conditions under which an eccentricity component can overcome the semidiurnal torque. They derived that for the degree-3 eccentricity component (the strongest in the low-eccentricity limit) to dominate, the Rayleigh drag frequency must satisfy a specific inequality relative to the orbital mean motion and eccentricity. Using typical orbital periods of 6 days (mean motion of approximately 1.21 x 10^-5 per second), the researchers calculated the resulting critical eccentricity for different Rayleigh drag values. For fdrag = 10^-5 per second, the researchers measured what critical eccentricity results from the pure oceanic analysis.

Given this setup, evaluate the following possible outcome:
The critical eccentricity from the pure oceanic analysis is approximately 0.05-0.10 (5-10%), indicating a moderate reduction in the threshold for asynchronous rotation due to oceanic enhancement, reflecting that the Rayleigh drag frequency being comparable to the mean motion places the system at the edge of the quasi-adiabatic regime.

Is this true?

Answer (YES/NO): YES